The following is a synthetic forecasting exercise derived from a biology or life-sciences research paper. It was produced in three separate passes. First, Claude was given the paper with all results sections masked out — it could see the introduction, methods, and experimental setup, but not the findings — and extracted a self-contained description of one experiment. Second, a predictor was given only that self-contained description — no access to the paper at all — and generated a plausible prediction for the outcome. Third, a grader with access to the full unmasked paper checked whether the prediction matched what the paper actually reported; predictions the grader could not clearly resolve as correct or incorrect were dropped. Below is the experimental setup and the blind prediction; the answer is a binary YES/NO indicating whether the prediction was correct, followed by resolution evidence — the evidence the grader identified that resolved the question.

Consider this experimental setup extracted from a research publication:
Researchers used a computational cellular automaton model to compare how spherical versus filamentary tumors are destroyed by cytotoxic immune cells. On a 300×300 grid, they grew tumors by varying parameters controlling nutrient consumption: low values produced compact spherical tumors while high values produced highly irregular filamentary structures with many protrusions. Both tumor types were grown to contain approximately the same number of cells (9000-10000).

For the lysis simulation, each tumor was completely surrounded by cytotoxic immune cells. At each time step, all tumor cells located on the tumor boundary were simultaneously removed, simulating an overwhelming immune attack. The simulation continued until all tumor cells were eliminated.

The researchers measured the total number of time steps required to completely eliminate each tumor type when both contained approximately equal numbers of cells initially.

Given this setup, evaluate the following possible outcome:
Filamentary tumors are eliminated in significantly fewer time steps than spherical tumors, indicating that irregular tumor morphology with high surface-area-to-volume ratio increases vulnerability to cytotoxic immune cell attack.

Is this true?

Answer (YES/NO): YES